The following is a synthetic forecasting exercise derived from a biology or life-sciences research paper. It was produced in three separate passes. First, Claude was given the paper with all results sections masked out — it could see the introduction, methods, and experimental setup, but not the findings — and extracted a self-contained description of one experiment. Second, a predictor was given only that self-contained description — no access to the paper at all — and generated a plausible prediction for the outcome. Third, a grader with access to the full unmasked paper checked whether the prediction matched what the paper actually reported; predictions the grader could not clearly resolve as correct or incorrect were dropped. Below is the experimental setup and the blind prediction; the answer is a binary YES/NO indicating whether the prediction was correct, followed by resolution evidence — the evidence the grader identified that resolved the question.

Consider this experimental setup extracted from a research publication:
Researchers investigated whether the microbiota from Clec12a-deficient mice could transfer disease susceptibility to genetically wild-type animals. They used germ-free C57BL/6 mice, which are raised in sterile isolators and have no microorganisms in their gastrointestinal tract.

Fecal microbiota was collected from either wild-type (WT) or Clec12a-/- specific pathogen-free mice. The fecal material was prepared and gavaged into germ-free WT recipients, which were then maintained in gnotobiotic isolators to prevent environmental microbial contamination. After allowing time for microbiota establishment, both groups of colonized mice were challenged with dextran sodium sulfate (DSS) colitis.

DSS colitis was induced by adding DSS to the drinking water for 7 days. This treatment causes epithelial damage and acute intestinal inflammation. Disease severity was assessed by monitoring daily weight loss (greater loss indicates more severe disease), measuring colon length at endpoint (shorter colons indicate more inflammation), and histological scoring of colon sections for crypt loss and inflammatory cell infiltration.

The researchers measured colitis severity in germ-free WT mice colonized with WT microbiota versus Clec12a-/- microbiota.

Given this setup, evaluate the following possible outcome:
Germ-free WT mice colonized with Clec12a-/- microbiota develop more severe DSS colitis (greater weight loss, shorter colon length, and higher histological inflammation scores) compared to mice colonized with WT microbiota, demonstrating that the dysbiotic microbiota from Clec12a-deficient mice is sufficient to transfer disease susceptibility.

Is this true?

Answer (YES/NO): YES